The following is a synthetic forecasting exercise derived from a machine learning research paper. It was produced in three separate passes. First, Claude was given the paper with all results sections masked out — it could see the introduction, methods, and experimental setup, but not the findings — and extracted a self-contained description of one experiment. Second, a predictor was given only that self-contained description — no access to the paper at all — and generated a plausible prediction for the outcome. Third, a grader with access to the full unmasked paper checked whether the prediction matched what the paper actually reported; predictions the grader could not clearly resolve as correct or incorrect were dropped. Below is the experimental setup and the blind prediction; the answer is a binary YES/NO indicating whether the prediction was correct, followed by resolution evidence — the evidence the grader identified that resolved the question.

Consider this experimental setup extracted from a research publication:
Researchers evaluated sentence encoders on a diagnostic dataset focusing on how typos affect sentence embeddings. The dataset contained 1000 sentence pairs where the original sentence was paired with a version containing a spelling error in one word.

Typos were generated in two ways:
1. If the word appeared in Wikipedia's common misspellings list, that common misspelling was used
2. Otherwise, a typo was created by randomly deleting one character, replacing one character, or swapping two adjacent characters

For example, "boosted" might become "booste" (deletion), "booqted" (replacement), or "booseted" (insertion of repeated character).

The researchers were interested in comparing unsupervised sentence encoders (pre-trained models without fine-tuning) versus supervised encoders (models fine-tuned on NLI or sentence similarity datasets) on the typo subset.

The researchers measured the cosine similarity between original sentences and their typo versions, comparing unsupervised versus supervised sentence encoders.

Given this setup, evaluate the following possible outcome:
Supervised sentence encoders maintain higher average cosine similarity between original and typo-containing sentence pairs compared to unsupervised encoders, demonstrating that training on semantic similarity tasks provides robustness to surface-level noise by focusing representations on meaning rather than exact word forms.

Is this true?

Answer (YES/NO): YES